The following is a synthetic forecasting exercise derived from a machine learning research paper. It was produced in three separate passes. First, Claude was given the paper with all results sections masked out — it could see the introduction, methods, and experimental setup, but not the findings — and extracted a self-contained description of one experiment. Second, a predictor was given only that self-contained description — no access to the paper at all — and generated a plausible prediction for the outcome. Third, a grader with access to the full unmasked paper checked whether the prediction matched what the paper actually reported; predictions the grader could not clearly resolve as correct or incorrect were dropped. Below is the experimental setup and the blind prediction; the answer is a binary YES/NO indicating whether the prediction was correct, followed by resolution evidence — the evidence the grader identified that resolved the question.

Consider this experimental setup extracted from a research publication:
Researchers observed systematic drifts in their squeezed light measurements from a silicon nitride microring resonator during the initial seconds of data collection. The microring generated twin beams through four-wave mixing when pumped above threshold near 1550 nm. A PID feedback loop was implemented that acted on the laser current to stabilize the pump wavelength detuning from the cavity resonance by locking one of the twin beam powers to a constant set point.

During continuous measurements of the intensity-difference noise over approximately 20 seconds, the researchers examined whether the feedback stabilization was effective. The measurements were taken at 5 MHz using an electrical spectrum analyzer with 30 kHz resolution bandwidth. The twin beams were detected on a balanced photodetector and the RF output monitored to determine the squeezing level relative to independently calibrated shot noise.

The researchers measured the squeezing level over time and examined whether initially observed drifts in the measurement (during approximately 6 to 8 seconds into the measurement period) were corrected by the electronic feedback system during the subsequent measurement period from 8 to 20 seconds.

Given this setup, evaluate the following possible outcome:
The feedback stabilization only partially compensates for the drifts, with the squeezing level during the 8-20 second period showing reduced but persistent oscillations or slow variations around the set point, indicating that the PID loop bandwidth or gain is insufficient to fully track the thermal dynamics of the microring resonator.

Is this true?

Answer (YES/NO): NO